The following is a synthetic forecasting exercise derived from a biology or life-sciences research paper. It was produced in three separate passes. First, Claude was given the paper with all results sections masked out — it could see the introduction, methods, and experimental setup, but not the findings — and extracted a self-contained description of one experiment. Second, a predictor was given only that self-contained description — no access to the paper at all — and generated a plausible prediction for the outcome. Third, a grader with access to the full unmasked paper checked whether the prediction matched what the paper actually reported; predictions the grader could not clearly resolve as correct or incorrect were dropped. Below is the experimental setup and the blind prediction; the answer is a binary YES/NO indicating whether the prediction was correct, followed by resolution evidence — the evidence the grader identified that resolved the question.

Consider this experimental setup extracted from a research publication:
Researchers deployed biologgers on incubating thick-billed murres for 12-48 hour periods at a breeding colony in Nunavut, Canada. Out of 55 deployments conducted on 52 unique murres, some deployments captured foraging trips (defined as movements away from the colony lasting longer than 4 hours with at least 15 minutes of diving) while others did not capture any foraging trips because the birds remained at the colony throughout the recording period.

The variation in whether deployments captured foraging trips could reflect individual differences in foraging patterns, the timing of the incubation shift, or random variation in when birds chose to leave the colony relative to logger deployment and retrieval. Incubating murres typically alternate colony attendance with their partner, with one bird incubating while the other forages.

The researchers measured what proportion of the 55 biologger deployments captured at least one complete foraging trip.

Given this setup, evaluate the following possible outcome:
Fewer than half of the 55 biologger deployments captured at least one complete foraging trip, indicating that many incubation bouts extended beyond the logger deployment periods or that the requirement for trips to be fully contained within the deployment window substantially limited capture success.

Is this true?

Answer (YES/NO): NO